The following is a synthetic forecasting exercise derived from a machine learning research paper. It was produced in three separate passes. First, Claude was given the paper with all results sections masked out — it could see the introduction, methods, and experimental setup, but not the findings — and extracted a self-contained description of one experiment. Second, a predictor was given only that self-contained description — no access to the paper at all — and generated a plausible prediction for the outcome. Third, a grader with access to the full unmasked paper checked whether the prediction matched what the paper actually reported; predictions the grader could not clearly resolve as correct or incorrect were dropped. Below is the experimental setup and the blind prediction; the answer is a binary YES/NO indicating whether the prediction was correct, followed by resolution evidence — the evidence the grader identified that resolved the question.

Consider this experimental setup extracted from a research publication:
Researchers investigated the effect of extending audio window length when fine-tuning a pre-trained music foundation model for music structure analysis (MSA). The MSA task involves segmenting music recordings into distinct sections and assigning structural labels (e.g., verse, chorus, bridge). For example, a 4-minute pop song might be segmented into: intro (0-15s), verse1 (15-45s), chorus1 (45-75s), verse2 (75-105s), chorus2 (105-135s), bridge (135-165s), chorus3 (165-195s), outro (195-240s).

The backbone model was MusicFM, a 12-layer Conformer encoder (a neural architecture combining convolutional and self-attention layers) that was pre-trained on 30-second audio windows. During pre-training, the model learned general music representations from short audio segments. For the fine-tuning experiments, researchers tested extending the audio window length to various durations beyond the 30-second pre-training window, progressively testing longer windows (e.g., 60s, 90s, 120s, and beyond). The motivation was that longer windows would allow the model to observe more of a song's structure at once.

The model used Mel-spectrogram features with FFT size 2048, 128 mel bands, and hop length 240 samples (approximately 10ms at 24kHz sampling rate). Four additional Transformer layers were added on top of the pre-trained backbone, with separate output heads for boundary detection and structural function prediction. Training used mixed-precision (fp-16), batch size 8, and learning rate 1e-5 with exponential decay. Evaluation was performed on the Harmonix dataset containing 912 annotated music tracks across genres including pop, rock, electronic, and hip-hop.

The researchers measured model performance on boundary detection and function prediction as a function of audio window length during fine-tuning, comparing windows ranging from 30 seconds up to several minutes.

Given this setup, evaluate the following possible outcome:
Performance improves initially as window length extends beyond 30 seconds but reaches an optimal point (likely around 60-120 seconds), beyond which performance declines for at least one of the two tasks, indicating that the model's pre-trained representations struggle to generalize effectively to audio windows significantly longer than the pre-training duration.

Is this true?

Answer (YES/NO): NO